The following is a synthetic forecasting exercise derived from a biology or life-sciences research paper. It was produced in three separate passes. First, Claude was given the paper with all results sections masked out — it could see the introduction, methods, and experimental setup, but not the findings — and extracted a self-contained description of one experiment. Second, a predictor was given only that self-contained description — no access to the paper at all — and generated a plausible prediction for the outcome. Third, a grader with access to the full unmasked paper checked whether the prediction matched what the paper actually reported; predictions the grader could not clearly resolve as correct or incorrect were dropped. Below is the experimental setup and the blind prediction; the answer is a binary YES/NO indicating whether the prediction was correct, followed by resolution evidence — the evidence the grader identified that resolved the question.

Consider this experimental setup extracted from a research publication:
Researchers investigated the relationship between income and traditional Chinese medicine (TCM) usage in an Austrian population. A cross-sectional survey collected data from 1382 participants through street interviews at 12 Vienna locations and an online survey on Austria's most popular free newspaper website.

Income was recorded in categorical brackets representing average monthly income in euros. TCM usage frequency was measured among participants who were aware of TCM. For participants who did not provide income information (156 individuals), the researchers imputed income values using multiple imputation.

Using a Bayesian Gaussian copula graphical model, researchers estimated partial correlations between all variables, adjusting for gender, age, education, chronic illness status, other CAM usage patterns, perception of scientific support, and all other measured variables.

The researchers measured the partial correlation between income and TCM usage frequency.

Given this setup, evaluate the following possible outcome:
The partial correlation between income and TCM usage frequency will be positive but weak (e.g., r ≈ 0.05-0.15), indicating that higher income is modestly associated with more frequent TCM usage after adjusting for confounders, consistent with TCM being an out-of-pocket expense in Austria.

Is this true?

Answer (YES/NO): NO